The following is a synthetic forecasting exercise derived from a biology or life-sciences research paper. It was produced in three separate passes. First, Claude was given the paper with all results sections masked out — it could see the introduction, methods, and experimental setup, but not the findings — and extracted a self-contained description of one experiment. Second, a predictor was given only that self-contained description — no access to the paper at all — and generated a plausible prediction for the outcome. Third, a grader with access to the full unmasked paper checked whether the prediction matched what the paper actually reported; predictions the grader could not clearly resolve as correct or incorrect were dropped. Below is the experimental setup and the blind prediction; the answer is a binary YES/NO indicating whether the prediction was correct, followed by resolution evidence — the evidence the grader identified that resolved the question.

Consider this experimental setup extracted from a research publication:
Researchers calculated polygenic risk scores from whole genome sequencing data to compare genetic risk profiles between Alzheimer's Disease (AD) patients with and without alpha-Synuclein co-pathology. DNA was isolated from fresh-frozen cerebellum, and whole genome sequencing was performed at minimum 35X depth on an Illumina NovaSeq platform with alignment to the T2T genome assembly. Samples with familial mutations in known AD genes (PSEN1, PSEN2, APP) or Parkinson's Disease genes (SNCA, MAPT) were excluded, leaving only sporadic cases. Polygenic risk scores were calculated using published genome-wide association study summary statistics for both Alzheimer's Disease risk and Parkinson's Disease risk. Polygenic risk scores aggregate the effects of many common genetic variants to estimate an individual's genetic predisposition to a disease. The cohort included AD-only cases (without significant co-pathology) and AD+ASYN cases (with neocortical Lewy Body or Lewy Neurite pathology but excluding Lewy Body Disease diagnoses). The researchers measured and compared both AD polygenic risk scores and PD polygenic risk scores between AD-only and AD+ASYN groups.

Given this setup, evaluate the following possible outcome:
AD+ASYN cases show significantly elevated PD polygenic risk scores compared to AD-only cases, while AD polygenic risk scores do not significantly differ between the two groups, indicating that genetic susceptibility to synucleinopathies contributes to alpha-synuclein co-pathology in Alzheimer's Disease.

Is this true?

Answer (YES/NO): YES